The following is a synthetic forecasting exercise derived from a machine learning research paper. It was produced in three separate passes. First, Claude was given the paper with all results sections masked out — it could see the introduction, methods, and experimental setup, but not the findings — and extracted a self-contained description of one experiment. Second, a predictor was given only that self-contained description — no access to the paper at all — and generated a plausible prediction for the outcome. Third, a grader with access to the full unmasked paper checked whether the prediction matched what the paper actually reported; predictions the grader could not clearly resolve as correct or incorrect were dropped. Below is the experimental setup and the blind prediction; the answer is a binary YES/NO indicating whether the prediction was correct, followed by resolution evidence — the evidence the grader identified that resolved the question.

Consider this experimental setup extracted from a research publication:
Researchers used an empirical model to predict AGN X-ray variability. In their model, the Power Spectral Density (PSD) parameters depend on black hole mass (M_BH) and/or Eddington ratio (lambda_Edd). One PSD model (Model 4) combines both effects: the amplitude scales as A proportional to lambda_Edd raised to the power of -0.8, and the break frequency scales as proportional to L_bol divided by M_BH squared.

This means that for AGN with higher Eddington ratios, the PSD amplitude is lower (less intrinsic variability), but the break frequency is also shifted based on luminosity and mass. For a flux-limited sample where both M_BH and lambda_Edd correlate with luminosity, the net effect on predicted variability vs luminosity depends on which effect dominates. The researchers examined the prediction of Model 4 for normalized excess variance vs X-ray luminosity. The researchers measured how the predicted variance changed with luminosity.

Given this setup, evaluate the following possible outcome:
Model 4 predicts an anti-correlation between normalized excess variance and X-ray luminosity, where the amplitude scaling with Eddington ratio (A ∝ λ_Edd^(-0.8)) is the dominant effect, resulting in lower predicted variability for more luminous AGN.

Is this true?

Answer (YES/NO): YES